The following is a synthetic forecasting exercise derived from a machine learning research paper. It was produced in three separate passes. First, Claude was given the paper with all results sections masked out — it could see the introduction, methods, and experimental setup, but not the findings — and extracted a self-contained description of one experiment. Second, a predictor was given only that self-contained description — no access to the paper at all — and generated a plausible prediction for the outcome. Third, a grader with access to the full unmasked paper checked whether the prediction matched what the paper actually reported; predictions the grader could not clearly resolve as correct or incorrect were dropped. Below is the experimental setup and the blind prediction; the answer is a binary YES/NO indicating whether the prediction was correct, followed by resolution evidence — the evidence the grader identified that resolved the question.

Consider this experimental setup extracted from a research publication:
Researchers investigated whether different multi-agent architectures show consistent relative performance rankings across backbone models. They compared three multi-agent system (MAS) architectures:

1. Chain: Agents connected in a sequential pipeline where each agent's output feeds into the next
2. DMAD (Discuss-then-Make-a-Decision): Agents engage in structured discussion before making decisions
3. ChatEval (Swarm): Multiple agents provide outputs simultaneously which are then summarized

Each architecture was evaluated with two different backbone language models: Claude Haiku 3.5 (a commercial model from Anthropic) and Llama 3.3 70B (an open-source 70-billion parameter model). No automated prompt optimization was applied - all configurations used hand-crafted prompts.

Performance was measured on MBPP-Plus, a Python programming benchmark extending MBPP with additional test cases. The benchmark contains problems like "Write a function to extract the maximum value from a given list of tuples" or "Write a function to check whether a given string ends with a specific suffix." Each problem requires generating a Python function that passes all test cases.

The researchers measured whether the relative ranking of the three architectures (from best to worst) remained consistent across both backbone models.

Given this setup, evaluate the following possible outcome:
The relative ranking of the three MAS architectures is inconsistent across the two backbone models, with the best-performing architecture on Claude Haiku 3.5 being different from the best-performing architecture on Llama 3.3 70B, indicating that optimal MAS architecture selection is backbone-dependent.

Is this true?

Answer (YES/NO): YES